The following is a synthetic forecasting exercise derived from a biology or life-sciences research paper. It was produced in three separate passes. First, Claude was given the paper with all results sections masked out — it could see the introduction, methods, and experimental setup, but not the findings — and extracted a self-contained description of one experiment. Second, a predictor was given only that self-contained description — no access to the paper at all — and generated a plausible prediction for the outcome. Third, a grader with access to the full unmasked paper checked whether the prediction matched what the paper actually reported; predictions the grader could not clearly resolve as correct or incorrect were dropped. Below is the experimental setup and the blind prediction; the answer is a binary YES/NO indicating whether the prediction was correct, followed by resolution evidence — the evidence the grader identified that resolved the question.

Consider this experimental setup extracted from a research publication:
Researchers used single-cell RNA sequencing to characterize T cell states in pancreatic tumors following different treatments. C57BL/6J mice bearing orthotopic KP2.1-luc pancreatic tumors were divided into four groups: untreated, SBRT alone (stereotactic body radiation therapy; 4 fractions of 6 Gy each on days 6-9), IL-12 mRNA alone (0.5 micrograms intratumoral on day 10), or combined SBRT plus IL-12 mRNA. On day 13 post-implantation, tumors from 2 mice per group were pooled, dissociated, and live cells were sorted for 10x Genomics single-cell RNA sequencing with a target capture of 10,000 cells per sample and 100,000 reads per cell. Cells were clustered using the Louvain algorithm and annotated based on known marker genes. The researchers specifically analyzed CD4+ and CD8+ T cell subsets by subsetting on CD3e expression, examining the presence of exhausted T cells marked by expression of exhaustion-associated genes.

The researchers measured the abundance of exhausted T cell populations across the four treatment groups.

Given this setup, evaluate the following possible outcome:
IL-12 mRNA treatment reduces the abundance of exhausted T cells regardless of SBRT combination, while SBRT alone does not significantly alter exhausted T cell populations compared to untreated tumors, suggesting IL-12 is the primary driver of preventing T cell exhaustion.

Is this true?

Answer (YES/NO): NO